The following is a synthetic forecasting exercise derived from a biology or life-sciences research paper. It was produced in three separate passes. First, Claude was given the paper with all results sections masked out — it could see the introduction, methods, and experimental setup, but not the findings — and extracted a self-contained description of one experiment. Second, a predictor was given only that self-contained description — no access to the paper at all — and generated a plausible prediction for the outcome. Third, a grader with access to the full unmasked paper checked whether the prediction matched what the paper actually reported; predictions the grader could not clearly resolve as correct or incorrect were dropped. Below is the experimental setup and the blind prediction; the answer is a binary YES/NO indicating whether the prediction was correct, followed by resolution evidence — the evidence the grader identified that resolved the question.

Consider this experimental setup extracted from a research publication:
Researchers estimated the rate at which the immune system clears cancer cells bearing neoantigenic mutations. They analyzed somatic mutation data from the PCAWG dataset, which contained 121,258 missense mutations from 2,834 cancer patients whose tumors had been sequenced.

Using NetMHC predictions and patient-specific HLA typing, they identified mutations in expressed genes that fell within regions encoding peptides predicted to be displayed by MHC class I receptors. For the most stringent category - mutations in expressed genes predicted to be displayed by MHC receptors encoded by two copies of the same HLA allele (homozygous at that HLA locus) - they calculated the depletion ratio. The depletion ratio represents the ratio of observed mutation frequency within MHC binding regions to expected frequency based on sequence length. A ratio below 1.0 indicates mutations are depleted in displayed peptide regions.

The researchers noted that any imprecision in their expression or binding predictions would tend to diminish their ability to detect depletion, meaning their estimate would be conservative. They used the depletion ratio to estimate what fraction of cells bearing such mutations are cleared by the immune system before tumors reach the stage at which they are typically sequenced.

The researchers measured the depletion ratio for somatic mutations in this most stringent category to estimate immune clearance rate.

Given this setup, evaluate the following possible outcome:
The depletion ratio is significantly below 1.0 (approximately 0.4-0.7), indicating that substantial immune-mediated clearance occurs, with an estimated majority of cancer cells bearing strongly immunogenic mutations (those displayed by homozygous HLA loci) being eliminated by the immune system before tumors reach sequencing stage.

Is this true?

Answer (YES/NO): NO